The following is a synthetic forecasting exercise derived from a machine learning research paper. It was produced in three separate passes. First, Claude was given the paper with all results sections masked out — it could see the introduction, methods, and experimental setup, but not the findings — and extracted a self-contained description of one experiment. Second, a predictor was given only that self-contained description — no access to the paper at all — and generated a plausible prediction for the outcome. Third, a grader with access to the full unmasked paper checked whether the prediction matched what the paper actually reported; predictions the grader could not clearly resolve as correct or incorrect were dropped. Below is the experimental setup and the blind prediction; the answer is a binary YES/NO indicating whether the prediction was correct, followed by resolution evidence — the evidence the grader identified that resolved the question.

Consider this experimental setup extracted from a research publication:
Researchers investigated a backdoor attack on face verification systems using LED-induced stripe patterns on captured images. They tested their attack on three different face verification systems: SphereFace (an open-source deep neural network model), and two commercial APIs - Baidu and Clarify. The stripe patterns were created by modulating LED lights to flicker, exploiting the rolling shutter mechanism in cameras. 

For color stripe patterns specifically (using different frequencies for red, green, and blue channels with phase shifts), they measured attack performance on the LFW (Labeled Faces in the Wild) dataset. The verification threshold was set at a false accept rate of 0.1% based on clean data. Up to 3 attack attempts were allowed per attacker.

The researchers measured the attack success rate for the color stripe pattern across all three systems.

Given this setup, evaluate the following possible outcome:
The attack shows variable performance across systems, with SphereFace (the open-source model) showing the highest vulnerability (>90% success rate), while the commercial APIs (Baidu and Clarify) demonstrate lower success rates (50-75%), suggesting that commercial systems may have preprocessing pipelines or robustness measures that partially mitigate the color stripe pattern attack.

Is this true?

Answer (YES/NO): NO